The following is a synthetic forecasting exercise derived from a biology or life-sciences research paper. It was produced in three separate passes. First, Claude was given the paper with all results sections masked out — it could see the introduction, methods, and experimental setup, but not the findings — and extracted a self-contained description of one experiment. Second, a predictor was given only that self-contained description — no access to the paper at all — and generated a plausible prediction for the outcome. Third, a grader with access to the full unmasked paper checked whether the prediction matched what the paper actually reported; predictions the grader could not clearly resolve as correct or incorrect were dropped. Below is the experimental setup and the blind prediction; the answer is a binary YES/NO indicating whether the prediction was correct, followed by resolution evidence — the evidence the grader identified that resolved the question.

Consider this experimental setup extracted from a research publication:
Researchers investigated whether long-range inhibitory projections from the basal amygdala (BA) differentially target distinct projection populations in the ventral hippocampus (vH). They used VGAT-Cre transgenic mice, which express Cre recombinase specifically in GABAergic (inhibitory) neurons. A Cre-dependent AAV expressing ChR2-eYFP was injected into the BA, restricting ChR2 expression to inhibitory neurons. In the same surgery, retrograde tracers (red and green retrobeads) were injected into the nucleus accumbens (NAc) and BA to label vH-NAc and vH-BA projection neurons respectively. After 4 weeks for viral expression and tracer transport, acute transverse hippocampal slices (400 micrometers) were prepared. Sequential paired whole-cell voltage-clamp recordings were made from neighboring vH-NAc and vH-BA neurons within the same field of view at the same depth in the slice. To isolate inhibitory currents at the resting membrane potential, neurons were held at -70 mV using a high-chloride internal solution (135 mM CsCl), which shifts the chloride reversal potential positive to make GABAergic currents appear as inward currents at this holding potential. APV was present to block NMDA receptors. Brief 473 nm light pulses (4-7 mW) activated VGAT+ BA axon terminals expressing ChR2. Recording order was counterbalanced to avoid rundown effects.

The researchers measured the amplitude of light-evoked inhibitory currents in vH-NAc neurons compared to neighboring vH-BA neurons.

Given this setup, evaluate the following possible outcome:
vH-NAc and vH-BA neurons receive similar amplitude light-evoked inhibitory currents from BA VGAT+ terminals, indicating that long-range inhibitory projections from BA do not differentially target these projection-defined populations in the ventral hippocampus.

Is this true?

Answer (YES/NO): NO